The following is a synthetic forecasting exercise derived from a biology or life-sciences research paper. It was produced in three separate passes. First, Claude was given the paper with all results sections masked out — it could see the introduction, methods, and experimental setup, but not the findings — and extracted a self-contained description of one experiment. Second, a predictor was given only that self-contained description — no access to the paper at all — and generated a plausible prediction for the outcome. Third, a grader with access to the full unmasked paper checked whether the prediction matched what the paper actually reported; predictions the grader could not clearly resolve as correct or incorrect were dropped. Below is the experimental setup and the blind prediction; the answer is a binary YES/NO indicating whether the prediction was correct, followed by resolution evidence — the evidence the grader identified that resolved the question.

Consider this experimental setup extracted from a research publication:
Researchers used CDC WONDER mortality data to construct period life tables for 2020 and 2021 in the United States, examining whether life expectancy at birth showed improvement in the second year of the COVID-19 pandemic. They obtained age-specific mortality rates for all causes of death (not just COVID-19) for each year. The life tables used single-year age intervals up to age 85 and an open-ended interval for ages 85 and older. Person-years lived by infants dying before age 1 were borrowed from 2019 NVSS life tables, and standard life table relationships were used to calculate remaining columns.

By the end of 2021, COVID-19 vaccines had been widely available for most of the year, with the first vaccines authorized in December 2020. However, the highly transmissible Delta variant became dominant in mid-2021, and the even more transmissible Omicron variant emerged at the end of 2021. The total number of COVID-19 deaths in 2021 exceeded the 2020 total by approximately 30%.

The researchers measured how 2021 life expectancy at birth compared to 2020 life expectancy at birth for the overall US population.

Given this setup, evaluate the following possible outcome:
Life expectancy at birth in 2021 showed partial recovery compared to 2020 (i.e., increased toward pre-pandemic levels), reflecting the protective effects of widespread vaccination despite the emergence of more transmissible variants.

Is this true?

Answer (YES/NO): NO